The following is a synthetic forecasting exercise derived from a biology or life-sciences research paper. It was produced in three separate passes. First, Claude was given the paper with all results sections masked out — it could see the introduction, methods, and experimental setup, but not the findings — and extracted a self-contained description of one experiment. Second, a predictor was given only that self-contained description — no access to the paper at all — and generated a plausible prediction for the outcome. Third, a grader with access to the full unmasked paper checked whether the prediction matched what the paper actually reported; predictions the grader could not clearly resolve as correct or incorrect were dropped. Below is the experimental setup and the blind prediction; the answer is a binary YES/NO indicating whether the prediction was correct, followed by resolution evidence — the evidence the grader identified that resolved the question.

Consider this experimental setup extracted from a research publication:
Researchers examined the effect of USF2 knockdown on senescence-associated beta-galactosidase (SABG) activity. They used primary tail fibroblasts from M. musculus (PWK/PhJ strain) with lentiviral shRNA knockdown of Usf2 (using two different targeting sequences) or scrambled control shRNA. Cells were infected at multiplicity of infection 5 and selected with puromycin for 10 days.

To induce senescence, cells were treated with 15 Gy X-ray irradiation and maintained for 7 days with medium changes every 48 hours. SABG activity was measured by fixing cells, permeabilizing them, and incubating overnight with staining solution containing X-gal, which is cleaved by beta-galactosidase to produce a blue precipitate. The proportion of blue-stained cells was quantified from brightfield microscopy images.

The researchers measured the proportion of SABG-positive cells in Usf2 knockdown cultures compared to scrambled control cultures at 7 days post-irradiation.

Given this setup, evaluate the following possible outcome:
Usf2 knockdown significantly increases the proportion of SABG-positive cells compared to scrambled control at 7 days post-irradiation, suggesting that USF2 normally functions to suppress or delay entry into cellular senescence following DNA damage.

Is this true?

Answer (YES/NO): YES